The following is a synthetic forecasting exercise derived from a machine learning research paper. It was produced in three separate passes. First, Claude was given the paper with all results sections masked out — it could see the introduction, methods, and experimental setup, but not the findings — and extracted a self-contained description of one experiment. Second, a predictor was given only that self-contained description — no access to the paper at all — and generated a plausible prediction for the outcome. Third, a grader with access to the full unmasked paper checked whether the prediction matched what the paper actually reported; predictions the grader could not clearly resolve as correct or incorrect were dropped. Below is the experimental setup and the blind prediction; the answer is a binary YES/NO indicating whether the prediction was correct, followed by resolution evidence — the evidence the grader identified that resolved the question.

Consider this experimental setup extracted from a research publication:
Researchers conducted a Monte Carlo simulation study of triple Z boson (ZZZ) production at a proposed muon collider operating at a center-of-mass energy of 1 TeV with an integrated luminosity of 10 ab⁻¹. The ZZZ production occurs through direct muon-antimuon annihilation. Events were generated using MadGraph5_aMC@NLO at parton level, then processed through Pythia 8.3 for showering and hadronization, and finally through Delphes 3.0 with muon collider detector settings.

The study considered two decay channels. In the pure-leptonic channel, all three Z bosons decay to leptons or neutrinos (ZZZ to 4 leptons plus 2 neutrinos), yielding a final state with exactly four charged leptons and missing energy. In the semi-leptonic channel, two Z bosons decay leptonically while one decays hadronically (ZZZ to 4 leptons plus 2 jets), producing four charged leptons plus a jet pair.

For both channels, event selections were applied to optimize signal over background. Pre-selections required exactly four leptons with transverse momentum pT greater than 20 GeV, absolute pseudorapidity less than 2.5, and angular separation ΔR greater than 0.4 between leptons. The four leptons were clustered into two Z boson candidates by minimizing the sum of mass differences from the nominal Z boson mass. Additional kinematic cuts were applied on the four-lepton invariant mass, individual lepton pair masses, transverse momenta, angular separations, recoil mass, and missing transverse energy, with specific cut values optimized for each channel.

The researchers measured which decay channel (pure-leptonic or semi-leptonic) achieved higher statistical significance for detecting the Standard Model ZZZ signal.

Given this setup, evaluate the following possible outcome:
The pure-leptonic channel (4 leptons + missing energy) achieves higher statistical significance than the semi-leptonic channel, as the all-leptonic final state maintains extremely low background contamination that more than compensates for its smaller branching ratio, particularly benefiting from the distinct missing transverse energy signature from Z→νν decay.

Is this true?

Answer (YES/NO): NO